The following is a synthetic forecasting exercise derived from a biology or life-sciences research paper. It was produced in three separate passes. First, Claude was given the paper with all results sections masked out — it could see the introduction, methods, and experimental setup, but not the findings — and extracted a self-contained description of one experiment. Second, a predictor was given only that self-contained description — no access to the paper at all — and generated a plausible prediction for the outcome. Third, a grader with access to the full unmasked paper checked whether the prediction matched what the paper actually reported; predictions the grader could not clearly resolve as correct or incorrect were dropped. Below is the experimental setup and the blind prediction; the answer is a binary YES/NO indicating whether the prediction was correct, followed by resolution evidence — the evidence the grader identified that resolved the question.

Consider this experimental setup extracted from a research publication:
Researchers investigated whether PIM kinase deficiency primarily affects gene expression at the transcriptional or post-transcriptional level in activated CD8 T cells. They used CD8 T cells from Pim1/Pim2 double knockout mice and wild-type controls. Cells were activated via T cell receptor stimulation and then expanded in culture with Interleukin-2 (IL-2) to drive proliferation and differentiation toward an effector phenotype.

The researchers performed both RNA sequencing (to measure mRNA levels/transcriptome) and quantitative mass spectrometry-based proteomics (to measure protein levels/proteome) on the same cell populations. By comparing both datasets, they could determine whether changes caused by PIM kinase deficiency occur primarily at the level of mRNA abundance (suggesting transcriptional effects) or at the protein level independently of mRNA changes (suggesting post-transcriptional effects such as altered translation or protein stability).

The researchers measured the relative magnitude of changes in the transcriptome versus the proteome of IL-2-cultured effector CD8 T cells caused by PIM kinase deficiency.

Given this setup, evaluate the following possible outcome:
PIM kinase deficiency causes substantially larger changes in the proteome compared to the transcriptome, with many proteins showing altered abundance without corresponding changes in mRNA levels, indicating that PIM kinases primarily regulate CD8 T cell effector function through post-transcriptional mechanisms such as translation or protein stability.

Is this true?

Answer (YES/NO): YES